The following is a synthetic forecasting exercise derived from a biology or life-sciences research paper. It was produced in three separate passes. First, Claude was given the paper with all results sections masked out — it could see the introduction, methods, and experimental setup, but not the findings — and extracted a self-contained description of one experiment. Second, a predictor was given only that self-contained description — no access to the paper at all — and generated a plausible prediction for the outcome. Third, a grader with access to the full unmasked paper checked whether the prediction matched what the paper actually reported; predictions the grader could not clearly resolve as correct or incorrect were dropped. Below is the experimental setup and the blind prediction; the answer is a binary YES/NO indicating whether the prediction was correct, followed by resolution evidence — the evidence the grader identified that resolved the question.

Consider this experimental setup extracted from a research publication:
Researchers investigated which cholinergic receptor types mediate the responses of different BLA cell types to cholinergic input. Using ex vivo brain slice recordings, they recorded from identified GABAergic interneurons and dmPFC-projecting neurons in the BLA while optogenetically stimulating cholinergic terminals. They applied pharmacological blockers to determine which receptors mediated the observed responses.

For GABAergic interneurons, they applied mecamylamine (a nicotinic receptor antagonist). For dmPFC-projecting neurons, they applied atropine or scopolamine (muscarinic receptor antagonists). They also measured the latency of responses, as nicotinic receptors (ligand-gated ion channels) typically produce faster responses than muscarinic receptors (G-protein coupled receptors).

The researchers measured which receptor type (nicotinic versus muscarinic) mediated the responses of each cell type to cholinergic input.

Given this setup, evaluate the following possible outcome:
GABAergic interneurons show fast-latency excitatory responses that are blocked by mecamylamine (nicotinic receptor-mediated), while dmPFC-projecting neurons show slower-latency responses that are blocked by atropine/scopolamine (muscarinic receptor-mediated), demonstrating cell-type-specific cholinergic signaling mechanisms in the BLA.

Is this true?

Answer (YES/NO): YES